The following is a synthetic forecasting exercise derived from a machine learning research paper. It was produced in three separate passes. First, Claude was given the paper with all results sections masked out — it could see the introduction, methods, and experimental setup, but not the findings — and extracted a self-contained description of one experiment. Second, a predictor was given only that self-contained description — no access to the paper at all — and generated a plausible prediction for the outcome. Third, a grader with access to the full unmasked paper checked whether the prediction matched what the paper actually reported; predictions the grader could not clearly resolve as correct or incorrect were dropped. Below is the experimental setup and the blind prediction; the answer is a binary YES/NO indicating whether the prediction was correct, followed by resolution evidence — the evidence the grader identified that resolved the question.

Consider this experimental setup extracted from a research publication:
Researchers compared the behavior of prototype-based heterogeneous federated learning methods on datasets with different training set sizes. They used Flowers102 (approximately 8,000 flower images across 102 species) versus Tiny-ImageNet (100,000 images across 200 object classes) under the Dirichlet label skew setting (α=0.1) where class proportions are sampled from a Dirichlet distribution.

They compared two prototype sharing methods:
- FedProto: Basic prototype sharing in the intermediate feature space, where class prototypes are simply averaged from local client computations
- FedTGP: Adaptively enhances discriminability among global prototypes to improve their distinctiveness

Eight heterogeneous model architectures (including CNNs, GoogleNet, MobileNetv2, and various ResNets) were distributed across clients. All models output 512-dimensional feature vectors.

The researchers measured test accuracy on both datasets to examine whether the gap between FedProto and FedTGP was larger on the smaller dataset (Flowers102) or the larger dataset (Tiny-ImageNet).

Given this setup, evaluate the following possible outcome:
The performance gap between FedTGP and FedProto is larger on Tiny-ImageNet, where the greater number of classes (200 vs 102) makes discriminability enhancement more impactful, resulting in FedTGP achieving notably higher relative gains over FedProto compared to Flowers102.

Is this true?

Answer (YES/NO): NO